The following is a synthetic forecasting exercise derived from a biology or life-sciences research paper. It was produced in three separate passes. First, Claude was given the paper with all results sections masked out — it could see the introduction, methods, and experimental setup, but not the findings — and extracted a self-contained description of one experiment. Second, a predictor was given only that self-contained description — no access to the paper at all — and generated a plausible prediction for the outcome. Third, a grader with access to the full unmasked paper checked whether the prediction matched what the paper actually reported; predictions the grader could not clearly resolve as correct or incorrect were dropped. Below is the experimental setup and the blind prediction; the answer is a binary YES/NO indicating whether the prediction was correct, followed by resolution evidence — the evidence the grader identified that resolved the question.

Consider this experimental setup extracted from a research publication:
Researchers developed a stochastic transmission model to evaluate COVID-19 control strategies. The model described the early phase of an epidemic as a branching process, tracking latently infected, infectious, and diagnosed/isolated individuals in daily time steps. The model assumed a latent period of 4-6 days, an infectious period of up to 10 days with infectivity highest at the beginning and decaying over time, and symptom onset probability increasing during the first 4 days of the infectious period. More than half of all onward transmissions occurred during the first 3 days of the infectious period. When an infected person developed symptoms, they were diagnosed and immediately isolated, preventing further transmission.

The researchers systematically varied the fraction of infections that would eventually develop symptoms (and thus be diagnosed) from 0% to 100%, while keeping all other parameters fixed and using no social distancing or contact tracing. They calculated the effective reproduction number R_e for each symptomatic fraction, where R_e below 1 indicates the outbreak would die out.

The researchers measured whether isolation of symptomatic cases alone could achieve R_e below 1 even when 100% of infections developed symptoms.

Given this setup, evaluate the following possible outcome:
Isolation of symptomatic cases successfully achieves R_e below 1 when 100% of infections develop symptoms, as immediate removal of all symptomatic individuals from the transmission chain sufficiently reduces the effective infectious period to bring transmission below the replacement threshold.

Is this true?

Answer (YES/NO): NO